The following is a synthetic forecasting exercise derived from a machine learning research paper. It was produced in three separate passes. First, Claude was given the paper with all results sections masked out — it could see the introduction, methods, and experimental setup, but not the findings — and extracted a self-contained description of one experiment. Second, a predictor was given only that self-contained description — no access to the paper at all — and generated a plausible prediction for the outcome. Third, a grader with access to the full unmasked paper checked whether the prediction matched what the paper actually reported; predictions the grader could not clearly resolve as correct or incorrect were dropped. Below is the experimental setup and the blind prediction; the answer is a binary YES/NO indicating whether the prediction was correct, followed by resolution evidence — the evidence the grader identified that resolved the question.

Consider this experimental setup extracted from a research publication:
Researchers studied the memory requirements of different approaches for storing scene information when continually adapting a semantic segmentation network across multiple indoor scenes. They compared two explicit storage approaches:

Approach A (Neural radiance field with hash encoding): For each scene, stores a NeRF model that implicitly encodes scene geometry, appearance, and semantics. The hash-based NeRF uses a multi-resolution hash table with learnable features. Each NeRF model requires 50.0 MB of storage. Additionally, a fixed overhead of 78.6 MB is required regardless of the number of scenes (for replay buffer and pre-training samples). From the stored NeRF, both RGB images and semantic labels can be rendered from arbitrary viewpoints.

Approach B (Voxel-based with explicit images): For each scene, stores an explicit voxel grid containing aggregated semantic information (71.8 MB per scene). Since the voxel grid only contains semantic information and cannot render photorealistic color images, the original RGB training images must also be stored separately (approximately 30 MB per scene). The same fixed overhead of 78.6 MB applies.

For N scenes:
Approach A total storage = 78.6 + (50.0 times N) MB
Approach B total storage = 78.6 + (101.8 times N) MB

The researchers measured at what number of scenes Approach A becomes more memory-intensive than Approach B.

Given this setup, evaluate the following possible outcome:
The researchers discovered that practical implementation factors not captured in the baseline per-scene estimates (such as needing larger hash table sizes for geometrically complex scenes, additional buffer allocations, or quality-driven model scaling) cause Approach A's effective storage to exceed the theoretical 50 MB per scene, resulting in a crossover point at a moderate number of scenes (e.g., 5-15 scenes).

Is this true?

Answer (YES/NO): NO